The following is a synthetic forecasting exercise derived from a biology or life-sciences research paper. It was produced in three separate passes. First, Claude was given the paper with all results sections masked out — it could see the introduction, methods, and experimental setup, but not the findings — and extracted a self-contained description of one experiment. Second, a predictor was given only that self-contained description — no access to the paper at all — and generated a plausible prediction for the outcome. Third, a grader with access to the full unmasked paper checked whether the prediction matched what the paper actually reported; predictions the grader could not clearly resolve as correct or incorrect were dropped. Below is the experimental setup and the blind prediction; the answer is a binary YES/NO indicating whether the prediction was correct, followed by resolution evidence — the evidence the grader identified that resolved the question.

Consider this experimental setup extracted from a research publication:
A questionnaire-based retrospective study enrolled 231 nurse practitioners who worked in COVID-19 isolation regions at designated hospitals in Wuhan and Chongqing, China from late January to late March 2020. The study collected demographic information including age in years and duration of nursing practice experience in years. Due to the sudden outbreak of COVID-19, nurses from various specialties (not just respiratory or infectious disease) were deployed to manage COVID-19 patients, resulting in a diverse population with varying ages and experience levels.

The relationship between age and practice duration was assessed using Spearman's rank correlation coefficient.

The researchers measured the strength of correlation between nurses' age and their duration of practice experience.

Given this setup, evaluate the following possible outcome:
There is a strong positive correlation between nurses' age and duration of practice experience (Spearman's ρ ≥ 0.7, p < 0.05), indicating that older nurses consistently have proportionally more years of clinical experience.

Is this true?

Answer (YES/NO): YES